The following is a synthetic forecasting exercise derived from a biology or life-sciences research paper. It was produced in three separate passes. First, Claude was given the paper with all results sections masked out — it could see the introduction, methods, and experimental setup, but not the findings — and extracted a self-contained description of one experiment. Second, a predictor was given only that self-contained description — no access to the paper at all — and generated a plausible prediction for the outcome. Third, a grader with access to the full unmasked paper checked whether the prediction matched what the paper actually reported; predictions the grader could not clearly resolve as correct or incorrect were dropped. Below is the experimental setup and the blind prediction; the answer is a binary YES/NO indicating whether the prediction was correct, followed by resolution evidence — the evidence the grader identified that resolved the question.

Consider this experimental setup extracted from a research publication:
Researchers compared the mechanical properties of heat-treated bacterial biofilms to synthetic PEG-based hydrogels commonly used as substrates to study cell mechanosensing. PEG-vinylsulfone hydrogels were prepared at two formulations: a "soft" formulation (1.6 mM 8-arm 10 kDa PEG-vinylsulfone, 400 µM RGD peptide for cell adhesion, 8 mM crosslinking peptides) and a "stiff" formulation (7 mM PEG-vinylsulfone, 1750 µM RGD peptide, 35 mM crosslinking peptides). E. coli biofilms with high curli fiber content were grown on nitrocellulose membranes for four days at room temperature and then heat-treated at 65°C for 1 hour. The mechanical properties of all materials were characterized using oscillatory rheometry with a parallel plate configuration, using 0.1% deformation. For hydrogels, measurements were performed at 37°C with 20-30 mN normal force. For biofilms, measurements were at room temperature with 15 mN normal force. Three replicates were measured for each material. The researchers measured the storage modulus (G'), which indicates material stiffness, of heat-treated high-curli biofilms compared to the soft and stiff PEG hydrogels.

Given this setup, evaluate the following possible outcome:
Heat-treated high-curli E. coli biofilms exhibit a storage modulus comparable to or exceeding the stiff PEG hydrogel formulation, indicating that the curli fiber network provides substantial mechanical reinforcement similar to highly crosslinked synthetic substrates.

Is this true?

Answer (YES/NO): YES